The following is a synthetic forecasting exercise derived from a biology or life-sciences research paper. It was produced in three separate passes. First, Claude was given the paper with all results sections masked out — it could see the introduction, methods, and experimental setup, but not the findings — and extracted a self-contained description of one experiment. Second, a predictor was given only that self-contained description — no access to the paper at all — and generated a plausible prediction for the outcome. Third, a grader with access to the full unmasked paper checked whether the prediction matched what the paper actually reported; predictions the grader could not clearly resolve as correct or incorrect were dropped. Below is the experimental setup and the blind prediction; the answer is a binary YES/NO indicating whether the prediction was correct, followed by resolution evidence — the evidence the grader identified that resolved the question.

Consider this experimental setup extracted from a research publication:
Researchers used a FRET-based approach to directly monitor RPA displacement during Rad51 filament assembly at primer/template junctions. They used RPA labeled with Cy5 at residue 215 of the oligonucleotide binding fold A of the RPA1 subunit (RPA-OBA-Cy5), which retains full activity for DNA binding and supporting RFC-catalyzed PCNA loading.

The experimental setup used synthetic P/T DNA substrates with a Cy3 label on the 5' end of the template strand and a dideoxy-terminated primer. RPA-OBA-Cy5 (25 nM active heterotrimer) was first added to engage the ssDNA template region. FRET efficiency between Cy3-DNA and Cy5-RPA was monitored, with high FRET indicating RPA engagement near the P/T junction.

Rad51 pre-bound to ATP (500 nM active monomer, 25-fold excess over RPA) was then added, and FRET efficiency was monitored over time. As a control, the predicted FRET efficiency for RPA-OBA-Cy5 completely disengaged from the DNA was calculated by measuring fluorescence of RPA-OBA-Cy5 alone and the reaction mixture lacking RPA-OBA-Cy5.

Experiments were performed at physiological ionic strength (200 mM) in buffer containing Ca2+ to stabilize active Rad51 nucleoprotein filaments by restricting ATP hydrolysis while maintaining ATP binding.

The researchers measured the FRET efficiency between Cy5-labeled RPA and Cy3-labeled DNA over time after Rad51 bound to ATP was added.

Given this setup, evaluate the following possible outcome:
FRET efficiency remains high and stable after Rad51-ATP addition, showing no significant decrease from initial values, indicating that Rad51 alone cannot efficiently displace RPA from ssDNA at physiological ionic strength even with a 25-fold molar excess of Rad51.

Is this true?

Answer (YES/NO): NO